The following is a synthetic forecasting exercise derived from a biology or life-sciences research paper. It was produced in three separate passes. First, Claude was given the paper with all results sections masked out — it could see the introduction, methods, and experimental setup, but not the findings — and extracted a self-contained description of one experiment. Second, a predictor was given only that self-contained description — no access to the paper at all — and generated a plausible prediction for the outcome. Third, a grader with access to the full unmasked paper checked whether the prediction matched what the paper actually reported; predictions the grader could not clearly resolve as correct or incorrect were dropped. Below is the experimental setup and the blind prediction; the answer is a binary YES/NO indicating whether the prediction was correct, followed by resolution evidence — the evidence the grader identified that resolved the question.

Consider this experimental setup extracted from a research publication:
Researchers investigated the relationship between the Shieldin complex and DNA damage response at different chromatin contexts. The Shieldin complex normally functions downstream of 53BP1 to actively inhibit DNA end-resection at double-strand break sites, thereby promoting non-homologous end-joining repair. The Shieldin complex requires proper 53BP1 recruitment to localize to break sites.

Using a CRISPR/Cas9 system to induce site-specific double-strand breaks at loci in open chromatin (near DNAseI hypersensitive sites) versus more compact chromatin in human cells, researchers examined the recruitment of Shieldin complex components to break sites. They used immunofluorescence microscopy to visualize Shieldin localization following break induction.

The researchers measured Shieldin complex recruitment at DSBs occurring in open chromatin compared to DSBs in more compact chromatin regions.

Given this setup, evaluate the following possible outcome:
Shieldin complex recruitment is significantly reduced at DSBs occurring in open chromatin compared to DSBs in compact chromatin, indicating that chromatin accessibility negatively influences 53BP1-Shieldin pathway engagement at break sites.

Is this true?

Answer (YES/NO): YES